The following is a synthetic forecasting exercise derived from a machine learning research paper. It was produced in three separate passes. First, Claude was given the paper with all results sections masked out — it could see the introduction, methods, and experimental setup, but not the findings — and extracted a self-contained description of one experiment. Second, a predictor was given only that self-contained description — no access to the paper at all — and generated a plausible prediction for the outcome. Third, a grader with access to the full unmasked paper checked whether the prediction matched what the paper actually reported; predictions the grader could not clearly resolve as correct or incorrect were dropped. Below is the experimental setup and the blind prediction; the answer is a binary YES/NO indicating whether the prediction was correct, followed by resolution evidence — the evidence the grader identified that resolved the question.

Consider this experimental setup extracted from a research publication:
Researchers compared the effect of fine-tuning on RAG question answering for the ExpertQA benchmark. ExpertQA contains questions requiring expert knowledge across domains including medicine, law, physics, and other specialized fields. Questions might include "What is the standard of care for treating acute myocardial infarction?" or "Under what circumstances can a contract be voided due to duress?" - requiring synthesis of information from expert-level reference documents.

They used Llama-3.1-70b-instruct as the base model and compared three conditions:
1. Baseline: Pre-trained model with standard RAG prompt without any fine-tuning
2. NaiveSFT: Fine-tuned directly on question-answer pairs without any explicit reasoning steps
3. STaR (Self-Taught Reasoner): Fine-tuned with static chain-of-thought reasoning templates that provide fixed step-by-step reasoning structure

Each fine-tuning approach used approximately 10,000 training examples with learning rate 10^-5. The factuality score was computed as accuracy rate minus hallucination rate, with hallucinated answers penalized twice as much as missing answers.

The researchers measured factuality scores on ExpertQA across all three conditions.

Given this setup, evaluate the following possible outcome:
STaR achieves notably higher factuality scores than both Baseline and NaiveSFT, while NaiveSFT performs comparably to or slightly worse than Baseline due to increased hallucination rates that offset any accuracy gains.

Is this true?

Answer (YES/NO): NO